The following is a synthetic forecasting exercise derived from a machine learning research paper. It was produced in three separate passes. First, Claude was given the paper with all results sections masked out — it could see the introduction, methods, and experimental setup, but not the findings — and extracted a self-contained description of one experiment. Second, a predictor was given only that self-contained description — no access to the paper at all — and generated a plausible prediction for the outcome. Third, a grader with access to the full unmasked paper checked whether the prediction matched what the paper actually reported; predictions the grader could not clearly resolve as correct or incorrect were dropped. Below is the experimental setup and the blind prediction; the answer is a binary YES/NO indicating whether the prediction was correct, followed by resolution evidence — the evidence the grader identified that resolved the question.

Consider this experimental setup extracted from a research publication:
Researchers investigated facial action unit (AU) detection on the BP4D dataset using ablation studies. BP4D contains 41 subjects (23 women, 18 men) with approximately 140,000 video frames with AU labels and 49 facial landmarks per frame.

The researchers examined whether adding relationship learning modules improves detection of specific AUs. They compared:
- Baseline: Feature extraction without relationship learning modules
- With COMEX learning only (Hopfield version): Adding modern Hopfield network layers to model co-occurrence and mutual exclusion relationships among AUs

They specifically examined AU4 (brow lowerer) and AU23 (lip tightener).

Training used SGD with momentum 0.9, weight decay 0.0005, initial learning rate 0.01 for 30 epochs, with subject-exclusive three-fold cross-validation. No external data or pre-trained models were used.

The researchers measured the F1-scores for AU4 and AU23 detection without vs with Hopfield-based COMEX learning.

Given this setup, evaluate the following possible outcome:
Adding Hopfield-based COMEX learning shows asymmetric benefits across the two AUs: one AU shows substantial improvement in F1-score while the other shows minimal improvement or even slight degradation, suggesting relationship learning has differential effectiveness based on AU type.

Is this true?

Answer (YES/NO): NO